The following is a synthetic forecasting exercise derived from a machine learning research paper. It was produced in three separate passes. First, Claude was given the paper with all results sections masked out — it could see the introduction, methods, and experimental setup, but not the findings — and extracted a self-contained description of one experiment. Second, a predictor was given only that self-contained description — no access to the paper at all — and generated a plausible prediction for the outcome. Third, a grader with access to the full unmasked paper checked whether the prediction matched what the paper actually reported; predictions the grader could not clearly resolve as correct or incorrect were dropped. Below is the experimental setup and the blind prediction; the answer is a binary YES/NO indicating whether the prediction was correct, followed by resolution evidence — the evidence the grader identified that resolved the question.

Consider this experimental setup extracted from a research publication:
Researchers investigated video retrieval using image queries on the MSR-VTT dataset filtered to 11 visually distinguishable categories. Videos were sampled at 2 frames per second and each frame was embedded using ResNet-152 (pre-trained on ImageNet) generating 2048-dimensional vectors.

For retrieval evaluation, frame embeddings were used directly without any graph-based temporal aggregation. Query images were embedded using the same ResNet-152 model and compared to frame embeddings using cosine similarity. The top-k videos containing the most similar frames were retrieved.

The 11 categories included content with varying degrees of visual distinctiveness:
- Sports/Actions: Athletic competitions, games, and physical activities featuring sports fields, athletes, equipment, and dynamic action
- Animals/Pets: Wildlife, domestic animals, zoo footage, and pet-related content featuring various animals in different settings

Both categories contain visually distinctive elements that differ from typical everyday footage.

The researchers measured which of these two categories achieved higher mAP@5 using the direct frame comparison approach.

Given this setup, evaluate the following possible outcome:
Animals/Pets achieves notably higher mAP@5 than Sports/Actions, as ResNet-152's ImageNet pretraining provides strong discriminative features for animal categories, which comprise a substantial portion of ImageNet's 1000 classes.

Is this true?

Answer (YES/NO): NO